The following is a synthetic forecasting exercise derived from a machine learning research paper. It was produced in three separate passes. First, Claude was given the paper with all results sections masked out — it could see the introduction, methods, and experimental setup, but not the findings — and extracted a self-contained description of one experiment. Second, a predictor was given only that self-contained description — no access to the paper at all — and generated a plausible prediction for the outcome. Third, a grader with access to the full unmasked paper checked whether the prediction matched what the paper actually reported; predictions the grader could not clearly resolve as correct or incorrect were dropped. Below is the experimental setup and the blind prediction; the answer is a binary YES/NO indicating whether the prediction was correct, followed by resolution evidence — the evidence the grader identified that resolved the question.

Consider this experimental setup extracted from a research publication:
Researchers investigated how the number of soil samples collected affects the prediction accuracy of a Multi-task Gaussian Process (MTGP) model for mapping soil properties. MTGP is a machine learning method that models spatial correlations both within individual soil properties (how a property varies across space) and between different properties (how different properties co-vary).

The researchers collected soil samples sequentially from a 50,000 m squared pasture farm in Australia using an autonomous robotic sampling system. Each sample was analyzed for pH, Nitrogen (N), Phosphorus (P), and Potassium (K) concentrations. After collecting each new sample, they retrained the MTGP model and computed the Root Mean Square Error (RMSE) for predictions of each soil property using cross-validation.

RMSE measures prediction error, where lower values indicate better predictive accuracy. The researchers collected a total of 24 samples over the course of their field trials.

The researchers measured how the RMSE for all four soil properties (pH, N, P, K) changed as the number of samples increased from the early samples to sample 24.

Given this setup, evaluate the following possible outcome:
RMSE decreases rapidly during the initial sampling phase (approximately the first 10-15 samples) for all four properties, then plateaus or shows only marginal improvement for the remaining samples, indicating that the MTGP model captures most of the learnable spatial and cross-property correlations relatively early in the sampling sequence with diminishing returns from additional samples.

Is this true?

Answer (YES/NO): NO